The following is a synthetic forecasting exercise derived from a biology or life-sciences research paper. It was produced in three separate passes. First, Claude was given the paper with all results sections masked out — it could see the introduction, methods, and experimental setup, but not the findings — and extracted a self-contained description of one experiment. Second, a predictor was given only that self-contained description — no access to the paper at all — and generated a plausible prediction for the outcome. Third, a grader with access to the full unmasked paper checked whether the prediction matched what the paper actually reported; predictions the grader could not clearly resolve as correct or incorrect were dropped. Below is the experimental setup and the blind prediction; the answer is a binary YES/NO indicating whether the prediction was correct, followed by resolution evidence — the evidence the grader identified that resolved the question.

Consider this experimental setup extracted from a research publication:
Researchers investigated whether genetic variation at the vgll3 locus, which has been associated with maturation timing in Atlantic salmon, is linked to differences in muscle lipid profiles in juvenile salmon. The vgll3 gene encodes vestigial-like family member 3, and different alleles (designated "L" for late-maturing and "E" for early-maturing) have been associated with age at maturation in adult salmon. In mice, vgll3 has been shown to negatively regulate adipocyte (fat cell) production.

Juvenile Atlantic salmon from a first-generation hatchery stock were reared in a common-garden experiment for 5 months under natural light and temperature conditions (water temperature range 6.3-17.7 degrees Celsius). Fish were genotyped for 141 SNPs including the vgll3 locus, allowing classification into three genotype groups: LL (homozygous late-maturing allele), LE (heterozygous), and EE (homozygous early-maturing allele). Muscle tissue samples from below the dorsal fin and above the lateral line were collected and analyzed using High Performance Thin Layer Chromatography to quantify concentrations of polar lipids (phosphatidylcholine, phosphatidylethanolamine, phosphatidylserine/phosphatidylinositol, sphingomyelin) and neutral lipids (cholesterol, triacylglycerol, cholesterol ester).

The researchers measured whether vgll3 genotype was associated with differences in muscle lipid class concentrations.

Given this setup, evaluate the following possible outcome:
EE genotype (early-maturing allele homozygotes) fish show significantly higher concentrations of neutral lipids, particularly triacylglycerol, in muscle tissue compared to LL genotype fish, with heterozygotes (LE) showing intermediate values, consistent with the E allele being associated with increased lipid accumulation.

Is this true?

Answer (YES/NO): NO